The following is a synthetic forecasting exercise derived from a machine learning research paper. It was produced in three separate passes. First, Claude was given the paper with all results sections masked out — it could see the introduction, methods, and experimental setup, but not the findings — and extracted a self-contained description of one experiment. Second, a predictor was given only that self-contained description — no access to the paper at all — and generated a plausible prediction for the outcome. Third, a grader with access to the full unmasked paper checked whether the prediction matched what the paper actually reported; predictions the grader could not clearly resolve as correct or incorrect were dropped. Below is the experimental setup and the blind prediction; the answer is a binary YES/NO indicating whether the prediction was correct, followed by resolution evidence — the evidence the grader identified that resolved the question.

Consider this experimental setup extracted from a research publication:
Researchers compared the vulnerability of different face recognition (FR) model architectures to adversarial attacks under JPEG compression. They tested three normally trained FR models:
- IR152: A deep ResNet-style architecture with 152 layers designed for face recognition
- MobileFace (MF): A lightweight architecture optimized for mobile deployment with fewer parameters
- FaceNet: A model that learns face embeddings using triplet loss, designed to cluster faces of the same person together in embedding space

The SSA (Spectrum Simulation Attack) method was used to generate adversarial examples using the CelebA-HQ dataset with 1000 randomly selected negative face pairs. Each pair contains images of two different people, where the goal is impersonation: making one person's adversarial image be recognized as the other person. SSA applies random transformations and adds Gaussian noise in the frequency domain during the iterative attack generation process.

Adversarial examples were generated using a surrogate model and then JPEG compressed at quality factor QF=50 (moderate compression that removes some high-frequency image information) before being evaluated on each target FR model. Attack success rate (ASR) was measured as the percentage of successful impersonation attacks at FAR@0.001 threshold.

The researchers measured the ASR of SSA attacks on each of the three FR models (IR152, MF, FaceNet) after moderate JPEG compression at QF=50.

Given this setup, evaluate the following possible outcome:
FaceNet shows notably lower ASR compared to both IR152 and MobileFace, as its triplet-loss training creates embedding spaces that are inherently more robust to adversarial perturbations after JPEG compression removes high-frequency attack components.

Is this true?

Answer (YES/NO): YES